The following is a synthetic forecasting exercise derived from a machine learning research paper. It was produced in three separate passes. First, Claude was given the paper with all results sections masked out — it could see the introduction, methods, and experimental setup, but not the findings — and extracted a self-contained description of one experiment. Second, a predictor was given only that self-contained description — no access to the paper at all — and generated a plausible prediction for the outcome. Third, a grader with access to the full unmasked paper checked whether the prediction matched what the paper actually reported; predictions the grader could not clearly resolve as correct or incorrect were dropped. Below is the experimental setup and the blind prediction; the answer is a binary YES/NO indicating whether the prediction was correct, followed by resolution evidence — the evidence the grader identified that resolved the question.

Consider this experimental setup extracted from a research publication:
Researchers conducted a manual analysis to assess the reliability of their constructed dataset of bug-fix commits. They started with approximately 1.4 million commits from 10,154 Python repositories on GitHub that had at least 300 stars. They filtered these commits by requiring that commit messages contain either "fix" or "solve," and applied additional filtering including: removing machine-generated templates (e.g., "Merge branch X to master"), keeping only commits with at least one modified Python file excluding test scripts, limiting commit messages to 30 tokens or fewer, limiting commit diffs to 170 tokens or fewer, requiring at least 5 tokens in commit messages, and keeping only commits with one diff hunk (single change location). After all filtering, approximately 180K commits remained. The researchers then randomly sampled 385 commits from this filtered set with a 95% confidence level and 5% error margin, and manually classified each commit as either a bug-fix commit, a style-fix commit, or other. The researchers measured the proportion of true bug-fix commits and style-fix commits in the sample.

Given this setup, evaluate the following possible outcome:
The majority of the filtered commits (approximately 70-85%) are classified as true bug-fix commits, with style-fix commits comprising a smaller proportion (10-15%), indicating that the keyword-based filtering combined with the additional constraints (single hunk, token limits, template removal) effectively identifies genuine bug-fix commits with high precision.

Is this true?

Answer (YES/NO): NO